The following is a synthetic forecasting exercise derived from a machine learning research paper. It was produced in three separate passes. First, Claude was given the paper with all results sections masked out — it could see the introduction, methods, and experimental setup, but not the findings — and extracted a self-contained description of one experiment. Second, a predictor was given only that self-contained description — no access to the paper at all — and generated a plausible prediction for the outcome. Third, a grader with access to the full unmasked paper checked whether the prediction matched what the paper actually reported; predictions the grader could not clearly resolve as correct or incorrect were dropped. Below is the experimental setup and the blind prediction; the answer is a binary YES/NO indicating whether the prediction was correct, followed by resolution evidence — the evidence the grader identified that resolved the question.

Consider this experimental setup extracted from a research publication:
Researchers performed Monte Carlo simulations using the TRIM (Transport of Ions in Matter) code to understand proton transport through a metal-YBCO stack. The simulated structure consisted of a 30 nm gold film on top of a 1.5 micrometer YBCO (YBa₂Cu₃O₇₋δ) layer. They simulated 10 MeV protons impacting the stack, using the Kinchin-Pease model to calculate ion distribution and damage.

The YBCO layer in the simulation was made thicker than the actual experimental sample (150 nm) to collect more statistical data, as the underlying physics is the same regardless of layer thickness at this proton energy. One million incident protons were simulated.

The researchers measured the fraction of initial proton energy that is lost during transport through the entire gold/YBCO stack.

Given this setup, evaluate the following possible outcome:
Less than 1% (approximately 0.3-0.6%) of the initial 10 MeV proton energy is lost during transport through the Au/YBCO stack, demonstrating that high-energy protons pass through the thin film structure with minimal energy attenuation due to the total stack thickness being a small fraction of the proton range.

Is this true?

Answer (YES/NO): NO